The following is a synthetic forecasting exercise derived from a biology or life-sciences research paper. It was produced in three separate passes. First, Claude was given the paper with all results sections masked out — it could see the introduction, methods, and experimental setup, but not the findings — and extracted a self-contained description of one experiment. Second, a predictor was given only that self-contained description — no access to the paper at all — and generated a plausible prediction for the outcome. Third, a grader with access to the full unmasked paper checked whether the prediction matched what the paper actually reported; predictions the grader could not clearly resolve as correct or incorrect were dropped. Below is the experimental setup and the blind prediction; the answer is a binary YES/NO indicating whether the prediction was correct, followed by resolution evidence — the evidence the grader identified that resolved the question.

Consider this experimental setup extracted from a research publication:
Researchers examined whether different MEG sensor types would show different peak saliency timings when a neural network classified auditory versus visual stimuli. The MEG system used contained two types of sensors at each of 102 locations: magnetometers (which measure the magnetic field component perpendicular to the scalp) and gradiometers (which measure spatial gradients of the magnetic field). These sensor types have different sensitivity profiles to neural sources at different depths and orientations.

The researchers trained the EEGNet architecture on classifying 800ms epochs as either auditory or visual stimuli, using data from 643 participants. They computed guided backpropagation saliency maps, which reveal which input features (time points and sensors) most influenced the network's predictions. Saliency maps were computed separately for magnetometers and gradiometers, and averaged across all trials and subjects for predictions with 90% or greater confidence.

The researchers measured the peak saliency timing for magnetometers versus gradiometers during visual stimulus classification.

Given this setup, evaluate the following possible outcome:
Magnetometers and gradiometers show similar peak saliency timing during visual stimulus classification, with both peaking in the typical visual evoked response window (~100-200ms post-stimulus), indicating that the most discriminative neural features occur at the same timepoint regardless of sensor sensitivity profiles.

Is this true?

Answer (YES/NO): NO